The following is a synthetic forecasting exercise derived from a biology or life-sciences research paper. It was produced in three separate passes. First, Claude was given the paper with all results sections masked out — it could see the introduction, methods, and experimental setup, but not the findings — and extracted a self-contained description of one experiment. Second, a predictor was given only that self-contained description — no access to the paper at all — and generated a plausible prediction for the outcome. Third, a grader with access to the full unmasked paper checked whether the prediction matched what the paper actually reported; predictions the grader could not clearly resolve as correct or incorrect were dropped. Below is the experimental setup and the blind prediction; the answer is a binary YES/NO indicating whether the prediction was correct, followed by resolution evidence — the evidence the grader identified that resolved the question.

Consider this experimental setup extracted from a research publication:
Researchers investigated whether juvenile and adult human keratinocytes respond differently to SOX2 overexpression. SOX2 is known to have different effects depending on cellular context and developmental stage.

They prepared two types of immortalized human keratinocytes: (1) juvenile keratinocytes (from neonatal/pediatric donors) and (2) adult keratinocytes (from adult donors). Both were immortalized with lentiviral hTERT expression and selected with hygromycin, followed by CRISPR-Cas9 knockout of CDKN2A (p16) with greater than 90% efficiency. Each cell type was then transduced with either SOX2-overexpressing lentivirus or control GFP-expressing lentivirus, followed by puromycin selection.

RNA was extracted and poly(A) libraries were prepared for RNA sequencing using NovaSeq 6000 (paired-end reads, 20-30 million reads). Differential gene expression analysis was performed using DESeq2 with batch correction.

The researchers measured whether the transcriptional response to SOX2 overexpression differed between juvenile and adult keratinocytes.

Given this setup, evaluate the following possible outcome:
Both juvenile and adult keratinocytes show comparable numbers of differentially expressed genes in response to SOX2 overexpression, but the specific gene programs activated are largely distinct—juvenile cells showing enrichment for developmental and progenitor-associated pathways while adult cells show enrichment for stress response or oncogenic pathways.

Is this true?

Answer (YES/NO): NO